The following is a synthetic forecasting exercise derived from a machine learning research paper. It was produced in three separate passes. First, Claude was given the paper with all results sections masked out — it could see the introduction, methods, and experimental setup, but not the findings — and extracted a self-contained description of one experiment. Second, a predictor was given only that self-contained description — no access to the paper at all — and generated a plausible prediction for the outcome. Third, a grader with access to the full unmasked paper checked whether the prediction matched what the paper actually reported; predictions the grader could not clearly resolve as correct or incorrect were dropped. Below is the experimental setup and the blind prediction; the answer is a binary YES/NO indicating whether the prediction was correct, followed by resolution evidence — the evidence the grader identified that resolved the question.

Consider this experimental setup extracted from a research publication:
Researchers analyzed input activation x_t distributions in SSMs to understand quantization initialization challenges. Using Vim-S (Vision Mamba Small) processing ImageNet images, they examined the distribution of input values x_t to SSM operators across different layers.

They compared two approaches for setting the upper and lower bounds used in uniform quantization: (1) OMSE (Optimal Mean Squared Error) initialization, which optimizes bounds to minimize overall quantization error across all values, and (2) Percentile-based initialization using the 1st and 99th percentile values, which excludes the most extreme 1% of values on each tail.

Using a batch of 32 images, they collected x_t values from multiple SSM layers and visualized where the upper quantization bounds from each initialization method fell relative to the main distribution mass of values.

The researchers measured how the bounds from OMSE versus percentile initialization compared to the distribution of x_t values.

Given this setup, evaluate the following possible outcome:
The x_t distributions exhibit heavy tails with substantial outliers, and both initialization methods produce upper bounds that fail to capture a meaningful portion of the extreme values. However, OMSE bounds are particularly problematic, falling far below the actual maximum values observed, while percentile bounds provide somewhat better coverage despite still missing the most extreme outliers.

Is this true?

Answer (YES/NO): NO